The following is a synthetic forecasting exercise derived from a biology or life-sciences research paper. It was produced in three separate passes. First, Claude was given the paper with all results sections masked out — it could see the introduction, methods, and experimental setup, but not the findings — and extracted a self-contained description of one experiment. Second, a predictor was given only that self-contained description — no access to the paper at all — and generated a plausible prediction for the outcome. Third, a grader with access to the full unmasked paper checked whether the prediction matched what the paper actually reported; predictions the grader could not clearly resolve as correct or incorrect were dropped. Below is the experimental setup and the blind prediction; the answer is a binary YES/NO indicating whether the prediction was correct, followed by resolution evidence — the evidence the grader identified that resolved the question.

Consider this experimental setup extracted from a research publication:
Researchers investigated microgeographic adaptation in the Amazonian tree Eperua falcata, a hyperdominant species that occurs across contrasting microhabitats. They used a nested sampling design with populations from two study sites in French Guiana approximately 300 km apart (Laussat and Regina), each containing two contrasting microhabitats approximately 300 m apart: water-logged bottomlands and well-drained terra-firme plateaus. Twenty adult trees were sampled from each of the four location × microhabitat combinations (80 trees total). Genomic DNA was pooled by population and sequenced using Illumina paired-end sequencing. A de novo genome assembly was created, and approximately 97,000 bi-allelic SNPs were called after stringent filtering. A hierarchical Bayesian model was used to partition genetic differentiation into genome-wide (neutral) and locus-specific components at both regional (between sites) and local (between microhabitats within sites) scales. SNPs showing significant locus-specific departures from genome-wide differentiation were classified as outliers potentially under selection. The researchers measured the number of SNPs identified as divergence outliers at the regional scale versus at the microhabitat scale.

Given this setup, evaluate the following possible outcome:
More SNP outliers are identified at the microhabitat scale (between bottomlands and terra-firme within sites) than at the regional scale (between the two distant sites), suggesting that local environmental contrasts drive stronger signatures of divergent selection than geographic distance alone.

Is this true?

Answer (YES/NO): NO